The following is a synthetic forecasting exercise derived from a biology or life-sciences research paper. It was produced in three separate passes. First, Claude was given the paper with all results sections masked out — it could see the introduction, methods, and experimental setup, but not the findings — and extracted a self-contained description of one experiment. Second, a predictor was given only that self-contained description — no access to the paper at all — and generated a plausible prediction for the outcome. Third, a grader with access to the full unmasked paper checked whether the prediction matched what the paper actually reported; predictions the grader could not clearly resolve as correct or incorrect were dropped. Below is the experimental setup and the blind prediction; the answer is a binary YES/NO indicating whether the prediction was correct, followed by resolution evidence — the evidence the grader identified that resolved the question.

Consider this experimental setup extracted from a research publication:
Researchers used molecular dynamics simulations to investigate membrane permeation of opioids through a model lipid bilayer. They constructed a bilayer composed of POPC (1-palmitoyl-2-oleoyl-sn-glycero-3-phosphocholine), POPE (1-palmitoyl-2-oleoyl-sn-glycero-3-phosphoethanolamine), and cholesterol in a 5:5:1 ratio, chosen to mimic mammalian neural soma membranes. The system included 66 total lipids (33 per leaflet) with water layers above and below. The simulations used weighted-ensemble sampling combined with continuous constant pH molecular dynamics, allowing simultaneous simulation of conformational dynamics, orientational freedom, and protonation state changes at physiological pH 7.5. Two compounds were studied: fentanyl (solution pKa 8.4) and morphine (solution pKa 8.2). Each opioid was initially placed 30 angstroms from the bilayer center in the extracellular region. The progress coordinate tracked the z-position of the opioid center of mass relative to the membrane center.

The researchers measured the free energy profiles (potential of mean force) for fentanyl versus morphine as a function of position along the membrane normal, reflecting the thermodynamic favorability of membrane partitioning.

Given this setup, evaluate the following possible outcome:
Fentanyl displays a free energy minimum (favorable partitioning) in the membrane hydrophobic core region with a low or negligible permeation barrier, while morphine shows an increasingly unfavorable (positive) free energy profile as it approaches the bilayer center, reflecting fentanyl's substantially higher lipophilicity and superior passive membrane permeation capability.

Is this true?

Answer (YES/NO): NO